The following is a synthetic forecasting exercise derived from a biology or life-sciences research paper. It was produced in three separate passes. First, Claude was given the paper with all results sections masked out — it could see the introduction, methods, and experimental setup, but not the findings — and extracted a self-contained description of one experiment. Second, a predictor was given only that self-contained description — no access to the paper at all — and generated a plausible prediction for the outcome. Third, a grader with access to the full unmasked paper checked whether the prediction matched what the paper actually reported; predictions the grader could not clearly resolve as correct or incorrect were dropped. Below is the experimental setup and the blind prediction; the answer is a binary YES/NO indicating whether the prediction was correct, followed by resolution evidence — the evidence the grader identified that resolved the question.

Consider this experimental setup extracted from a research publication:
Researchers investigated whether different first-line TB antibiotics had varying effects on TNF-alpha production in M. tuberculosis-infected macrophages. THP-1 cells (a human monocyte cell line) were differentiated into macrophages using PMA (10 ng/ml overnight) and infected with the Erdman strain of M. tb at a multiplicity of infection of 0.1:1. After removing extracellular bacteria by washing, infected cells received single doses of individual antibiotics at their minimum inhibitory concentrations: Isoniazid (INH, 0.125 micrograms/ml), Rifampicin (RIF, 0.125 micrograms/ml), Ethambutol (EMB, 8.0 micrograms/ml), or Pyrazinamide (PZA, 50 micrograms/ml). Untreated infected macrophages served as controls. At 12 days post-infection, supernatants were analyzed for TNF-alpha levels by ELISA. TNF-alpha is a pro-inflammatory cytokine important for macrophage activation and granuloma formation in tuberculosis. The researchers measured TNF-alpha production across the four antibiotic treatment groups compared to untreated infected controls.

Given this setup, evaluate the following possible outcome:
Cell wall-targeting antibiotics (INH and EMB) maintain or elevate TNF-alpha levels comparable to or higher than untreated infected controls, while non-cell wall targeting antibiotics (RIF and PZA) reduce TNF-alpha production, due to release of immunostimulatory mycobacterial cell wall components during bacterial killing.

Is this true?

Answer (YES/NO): NO